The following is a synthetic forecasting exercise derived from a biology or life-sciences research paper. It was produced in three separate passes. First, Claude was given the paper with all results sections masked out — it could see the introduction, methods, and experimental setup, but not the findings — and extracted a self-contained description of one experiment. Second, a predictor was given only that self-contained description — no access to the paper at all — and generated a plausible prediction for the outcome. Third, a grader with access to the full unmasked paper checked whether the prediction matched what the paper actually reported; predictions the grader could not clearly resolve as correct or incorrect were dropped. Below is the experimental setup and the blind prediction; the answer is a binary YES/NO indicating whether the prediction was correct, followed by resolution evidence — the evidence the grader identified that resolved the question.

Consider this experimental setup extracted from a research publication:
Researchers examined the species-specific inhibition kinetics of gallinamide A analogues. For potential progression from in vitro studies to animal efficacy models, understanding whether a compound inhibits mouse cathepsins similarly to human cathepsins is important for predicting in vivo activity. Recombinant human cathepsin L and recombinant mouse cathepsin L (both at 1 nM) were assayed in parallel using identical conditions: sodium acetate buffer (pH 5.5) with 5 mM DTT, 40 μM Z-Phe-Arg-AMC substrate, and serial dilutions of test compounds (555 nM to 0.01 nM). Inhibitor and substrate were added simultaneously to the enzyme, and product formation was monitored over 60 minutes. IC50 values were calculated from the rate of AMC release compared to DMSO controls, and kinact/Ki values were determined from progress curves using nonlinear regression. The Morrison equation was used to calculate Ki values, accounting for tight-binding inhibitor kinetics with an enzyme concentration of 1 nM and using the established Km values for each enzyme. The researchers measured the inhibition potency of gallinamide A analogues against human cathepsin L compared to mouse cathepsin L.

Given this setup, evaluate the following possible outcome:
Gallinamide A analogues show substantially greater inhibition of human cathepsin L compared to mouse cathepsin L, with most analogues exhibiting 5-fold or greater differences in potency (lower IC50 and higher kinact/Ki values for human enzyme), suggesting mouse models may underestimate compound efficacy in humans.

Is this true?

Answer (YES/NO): NO